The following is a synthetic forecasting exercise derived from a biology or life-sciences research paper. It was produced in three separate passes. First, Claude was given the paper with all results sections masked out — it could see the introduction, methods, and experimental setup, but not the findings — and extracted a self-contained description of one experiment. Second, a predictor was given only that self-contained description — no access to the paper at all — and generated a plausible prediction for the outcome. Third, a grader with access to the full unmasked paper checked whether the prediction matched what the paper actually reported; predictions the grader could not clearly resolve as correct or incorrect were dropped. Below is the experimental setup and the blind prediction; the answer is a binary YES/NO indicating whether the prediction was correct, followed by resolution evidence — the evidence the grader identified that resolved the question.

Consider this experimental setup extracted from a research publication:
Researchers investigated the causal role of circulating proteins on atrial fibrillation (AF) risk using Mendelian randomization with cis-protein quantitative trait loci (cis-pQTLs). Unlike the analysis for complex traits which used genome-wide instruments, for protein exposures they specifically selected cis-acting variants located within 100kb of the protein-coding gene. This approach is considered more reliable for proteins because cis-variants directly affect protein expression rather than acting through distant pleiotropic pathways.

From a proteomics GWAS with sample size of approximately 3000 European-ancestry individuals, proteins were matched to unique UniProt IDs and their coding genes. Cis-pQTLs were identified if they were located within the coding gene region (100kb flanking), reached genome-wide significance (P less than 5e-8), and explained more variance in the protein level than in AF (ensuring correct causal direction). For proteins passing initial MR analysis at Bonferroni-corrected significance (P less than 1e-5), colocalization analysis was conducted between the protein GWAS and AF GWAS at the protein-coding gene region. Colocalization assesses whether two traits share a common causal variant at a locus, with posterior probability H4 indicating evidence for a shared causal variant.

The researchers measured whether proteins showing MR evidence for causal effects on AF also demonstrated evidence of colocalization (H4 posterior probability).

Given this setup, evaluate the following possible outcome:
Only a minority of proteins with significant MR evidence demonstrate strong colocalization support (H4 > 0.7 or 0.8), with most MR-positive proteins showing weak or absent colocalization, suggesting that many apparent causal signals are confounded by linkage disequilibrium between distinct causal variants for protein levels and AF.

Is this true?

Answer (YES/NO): NO